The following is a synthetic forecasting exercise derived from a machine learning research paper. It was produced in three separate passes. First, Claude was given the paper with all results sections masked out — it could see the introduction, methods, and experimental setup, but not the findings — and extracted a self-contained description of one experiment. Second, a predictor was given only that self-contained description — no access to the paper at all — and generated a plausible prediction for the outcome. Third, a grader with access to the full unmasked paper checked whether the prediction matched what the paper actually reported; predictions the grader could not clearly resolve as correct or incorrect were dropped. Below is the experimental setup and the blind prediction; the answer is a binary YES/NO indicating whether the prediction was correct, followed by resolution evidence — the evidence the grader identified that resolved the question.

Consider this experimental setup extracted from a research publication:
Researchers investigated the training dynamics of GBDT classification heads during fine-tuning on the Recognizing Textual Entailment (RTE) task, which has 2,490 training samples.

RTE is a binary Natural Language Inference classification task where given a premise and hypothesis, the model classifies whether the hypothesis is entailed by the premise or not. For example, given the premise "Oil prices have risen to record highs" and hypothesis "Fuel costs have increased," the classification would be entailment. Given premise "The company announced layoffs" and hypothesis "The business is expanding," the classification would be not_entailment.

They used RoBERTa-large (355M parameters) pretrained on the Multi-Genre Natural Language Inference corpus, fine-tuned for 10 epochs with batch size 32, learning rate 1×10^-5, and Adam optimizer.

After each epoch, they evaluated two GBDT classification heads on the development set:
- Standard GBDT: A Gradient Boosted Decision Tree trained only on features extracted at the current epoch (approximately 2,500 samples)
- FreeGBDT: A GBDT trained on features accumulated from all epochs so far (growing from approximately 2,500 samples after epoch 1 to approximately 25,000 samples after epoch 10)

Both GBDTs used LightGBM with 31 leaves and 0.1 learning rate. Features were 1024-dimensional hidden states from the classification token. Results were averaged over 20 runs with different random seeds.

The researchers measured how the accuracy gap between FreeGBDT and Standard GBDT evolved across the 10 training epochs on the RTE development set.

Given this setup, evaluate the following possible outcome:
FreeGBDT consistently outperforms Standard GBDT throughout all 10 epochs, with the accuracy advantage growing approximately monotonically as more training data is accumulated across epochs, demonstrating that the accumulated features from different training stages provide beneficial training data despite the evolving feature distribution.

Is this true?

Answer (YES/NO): NO